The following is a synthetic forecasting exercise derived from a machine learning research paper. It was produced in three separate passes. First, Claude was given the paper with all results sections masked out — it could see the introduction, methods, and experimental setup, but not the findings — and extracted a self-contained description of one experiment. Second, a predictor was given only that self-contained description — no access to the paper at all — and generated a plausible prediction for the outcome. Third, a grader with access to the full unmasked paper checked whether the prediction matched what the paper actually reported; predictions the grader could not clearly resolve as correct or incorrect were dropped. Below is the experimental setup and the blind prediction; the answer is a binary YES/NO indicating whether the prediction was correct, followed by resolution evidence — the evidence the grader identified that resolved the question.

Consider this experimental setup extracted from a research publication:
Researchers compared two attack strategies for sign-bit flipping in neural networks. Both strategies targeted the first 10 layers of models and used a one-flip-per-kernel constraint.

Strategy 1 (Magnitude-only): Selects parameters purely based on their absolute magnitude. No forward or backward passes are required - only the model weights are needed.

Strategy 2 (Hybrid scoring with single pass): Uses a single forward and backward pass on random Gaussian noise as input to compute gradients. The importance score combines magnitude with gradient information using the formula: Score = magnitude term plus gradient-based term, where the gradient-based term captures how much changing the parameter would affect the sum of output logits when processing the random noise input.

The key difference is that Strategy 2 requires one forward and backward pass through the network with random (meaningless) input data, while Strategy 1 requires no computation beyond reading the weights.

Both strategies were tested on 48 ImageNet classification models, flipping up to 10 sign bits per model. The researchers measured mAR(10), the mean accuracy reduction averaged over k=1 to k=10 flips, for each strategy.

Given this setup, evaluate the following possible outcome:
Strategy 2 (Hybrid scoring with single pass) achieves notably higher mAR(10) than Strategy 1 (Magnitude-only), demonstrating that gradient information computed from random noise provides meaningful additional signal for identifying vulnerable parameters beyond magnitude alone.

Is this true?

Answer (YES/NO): YES